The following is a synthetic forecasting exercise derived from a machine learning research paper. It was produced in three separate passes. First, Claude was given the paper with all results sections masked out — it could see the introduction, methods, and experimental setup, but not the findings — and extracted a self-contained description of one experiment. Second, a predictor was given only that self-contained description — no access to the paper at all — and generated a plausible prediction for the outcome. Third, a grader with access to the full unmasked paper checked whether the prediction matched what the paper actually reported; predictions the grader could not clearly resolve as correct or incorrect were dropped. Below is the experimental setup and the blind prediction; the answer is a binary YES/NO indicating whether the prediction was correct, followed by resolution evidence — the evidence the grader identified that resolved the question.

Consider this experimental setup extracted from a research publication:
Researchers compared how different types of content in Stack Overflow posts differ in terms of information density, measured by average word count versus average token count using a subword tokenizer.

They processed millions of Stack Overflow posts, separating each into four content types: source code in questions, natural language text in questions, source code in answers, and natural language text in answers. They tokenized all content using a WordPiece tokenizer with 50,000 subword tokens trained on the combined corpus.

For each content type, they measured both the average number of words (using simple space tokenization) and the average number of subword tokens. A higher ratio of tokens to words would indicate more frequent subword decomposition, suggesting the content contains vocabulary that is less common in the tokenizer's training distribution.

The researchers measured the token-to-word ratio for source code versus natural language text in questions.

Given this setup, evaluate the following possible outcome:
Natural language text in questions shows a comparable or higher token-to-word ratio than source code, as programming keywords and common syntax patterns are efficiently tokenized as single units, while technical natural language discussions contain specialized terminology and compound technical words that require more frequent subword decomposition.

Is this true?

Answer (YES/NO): NO